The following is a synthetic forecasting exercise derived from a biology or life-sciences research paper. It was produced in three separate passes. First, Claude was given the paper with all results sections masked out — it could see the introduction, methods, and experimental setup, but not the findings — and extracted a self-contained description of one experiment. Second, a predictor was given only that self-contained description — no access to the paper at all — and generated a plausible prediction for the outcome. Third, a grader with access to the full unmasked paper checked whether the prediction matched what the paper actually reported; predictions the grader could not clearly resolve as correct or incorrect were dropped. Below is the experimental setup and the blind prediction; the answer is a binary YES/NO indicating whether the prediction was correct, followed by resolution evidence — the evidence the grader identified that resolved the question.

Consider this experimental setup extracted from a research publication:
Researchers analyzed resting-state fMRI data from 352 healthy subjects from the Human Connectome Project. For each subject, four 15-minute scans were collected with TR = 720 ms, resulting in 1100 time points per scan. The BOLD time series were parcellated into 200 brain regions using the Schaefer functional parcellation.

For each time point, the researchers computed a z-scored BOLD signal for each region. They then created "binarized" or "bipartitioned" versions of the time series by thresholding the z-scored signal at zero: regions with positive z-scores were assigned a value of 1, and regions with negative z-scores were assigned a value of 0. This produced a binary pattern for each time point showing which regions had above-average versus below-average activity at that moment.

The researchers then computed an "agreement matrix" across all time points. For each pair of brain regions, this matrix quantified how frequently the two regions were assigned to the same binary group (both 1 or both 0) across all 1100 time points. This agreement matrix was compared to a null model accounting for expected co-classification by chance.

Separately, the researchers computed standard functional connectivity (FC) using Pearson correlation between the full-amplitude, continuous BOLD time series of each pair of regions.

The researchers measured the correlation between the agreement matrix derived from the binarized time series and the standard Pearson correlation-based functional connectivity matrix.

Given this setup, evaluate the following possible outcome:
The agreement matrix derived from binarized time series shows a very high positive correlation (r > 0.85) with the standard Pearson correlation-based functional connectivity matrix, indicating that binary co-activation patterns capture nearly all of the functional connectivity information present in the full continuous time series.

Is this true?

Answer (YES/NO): YES